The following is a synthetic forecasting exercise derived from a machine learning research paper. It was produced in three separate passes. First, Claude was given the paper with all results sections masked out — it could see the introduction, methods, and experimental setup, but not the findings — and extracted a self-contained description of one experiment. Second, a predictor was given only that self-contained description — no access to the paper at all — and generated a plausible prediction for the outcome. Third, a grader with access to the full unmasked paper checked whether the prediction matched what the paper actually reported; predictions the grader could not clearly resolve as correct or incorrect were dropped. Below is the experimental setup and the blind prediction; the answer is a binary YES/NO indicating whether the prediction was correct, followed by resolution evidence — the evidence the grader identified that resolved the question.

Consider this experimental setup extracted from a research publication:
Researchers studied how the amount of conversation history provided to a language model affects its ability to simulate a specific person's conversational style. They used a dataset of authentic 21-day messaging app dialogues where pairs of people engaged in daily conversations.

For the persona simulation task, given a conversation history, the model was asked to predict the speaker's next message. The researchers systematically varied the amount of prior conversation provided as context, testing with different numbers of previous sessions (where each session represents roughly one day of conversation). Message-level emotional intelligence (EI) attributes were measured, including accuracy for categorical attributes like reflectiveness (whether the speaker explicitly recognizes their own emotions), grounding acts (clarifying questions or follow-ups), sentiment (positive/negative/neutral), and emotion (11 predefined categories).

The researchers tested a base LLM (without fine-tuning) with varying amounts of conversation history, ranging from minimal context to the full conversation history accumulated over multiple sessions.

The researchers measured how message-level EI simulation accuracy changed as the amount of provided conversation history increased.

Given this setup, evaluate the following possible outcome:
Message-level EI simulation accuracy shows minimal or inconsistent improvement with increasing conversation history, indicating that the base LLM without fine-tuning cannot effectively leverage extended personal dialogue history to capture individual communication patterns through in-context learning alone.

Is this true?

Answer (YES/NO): YES